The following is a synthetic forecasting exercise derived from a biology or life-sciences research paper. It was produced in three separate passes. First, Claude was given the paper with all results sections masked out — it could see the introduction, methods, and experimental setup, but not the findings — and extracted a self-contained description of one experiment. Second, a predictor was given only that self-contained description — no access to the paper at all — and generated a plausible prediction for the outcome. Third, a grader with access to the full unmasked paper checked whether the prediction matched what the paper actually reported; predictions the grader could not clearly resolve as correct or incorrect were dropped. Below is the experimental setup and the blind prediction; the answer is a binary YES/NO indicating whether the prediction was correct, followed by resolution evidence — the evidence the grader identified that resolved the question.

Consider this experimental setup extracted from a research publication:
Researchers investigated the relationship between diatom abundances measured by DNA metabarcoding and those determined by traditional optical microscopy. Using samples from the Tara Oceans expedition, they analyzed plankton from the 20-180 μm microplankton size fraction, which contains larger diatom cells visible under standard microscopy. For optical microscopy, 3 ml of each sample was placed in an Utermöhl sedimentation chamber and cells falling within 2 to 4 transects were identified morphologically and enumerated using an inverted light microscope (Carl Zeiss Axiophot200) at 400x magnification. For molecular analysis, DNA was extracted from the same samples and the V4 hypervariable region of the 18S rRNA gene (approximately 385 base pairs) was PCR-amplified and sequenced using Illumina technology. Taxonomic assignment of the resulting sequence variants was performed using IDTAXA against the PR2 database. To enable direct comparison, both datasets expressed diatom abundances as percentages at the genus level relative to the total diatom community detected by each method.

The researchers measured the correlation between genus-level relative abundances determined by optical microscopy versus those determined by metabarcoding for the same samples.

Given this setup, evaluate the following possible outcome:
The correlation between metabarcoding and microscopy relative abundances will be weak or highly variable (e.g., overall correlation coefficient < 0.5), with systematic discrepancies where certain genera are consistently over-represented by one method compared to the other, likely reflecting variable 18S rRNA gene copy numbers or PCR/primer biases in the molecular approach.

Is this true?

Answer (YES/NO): NO